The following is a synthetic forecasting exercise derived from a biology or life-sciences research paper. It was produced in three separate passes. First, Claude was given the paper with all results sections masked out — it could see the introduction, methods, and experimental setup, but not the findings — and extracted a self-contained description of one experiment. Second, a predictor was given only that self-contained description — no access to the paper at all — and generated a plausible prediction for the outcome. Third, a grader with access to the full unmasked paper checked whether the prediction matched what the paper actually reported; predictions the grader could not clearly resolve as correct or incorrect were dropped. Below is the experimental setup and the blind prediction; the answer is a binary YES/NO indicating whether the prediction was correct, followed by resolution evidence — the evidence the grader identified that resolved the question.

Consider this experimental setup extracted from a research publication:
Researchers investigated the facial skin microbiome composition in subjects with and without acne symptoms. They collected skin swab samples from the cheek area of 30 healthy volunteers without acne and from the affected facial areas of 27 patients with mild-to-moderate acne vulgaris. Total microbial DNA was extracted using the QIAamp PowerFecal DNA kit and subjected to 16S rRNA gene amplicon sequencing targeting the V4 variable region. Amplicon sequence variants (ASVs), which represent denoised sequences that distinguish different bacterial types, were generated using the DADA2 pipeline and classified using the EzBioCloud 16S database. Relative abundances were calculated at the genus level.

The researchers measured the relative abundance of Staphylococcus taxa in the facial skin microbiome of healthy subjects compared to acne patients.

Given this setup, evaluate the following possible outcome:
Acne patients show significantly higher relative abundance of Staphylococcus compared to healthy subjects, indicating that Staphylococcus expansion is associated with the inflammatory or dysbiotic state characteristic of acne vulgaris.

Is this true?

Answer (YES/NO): YES